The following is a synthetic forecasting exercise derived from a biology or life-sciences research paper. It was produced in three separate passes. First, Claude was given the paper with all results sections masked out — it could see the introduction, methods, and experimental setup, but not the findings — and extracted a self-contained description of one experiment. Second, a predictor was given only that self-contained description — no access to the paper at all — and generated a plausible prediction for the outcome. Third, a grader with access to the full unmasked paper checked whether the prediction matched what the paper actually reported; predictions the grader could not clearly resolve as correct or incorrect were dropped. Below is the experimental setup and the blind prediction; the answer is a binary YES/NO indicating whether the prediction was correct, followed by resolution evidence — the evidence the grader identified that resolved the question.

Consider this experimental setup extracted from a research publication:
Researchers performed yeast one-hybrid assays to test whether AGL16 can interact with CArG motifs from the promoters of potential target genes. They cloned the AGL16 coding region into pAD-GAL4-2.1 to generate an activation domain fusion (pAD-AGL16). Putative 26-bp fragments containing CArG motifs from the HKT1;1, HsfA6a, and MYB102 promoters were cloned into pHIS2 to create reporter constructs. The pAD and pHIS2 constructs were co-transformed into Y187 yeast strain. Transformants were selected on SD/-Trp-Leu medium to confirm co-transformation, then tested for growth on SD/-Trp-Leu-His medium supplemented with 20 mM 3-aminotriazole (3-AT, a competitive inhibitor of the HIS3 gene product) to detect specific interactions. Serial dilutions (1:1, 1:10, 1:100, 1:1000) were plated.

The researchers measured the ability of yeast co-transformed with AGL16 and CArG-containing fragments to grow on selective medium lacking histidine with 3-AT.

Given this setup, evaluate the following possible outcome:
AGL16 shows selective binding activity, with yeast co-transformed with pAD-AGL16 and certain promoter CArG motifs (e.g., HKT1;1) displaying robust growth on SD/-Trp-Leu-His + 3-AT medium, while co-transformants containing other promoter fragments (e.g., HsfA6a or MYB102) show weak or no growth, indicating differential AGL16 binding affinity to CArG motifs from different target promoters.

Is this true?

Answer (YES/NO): NO